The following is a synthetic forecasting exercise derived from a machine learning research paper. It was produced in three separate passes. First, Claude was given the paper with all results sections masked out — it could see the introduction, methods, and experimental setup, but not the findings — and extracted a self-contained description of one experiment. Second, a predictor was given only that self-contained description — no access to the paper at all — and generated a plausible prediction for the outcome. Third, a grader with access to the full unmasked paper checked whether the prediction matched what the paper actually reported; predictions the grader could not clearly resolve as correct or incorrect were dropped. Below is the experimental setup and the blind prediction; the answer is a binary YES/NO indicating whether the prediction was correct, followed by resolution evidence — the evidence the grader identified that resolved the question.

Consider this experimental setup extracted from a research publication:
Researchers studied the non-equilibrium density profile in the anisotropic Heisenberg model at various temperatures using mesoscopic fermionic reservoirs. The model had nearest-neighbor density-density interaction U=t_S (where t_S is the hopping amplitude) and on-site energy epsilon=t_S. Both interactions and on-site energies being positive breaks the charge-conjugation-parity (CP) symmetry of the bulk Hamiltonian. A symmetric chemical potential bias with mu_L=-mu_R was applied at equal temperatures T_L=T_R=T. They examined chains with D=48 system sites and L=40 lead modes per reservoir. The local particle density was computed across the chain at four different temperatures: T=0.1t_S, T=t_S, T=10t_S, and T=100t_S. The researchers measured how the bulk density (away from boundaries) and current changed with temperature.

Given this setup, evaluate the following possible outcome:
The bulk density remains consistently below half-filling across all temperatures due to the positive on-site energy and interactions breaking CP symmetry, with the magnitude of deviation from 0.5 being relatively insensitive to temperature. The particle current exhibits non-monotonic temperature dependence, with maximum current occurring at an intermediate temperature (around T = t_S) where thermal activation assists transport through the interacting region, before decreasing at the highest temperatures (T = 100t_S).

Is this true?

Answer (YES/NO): NO